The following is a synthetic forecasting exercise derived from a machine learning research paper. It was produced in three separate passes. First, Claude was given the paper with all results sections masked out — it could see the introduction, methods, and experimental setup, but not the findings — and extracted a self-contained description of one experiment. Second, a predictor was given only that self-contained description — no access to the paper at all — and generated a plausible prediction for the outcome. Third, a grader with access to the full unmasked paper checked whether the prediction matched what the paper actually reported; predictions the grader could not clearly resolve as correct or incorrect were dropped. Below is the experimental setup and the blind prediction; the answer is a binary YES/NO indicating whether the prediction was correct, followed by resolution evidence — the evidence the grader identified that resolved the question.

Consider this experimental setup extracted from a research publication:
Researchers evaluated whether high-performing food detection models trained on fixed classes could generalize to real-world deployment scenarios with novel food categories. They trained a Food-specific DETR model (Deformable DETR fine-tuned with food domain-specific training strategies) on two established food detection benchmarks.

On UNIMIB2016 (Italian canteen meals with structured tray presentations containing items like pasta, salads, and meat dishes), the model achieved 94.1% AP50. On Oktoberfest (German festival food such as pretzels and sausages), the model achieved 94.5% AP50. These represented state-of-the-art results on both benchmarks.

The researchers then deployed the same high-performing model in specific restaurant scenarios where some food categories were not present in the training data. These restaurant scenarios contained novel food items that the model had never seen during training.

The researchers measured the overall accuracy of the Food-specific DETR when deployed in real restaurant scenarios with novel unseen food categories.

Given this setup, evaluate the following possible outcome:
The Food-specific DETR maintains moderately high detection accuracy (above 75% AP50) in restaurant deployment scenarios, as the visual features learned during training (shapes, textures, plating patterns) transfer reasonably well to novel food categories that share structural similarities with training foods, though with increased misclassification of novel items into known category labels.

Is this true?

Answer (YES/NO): NO